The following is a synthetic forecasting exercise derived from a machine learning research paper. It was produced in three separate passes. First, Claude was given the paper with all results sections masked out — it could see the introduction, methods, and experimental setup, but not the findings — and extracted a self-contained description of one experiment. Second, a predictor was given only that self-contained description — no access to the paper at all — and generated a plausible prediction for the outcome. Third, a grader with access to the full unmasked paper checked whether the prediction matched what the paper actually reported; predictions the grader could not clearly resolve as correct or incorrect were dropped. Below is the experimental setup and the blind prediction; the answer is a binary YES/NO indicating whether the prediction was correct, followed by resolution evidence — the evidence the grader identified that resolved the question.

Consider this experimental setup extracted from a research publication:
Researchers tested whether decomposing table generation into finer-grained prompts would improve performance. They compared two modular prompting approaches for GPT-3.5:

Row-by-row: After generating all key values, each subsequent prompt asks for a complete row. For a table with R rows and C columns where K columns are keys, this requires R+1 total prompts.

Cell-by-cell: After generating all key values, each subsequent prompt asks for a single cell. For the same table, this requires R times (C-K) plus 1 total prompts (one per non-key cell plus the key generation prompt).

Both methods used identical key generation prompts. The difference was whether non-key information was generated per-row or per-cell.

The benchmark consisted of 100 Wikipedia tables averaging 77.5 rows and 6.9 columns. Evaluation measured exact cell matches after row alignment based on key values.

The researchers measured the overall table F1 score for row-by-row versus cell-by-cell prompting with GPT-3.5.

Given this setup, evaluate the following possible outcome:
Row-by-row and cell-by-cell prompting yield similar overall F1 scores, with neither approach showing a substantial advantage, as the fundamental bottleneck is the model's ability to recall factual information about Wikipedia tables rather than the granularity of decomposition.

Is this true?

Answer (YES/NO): YES